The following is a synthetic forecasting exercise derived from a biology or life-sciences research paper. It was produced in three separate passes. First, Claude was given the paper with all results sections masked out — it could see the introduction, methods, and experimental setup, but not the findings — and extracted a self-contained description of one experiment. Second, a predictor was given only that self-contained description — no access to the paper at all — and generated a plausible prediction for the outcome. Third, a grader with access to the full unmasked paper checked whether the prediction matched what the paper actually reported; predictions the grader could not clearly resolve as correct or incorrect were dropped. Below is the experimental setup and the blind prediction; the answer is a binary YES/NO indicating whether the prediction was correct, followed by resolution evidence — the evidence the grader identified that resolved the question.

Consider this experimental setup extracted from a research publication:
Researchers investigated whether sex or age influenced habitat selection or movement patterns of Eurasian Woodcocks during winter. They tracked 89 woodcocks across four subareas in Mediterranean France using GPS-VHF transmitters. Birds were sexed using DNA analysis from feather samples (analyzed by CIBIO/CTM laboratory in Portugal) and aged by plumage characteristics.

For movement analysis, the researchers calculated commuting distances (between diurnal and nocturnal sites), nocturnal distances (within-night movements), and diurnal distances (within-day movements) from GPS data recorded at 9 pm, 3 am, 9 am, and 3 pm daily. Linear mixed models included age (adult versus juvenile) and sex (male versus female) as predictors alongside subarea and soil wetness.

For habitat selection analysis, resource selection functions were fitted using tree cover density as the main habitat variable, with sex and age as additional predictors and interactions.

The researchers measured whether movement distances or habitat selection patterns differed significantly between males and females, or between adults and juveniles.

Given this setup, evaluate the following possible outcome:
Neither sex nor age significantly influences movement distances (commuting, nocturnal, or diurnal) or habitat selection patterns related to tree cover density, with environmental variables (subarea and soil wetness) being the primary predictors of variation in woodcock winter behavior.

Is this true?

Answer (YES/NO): NO